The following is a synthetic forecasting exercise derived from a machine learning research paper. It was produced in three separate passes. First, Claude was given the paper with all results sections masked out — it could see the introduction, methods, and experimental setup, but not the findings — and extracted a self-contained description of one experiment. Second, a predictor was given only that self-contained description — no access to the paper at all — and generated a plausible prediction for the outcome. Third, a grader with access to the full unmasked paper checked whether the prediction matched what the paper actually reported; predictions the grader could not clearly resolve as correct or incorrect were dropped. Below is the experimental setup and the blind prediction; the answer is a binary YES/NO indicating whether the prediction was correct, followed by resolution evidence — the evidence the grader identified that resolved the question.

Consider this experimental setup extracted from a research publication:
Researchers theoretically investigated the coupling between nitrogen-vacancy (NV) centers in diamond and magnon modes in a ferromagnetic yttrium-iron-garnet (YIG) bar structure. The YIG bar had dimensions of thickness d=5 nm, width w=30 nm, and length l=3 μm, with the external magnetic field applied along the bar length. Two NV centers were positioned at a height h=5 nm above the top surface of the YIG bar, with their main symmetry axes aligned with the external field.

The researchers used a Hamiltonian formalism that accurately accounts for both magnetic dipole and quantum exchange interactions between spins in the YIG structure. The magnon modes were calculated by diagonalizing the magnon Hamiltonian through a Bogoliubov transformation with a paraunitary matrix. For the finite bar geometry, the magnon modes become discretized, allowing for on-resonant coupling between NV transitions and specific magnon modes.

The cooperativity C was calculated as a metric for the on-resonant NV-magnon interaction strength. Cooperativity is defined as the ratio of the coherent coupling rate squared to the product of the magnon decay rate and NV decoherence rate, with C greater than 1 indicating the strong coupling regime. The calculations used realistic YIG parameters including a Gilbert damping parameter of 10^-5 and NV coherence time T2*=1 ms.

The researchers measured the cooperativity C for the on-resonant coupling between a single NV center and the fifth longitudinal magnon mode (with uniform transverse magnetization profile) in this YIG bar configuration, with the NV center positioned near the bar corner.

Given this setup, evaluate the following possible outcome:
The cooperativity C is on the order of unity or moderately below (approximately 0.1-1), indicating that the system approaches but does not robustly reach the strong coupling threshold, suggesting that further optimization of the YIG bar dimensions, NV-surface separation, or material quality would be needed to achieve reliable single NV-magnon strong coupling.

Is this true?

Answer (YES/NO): NO